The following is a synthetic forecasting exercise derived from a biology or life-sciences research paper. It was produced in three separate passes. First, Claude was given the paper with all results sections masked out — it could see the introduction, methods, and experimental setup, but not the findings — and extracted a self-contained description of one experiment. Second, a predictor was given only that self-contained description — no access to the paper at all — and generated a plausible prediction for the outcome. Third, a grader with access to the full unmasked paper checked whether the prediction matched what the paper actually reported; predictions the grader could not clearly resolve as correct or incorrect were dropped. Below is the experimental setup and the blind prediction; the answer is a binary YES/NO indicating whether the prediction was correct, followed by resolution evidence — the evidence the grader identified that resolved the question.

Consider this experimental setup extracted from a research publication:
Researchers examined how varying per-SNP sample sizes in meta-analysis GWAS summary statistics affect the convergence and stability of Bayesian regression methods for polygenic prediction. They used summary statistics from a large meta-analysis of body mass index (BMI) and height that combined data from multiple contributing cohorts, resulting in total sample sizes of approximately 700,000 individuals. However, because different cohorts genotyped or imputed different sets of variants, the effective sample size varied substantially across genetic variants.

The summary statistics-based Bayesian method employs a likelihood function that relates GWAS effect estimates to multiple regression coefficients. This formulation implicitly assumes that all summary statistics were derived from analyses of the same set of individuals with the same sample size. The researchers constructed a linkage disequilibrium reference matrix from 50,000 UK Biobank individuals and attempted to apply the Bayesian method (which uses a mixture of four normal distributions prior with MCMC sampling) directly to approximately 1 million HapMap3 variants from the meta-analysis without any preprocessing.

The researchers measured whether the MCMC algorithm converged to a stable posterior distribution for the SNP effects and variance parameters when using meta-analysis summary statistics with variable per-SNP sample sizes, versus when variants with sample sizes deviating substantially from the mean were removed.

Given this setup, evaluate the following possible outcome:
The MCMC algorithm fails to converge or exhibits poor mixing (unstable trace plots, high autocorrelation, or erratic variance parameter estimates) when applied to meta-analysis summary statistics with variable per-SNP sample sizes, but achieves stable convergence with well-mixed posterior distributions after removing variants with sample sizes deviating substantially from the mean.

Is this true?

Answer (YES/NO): YES